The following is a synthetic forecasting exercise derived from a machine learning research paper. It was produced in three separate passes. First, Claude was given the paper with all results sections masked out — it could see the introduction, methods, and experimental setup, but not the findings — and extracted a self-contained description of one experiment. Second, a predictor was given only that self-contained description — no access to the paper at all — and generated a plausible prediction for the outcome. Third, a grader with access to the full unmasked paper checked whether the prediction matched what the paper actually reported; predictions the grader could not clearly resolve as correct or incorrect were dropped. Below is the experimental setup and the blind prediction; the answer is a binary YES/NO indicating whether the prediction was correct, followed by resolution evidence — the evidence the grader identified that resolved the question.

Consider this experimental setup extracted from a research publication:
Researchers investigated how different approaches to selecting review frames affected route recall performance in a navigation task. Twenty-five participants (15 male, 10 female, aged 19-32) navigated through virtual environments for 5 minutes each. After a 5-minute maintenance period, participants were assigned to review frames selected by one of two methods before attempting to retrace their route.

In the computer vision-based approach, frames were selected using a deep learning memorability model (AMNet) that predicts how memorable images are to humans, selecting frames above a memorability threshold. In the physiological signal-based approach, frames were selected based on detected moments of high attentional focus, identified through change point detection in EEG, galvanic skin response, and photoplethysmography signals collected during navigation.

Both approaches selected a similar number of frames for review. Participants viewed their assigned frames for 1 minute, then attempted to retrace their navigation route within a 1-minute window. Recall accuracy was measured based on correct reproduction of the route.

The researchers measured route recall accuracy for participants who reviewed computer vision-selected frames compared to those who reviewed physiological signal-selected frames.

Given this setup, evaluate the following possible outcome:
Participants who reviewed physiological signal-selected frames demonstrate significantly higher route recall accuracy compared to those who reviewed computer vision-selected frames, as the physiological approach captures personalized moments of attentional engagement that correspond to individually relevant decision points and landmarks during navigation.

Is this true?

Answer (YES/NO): YES